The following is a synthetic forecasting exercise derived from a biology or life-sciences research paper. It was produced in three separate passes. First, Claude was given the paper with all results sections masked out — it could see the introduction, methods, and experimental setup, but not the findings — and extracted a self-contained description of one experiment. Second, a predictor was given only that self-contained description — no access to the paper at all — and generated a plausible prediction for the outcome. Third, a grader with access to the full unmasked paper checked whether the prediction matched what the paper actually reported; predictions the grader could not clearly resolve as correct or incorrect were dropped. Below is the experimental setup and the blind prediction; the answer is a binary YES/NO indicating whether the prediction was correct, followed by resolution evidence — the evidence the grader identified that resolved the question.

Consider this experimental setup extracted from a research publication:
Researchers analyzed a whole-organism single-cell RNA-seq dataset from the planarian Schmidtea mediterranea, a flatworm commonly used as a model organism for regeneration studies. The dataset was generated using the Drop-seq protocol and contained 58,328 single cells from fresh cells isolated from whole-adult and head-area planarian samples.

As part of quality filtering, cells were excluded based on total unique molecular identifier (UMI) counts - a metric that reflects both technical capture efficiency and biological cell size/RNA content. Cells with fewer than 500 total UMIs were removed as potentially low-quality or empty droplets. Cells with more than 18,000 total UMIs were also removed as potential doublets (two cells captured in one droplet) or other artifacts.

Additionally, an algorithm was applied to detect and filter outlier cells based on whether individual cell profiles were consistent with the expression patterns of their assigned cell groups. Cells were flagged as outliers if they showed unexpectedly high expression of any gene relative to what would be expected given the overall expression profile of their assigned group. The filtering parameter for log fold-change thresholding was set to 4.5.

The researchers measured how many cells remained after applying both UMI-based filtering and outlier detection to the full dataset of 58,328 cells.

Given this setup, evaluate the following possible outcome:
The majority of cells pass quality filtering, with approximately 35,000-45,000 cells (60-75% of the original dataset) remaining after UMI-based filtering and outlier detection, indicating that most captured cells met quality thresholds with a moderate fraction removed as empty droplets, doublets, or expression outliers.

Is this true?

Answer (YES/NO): NO